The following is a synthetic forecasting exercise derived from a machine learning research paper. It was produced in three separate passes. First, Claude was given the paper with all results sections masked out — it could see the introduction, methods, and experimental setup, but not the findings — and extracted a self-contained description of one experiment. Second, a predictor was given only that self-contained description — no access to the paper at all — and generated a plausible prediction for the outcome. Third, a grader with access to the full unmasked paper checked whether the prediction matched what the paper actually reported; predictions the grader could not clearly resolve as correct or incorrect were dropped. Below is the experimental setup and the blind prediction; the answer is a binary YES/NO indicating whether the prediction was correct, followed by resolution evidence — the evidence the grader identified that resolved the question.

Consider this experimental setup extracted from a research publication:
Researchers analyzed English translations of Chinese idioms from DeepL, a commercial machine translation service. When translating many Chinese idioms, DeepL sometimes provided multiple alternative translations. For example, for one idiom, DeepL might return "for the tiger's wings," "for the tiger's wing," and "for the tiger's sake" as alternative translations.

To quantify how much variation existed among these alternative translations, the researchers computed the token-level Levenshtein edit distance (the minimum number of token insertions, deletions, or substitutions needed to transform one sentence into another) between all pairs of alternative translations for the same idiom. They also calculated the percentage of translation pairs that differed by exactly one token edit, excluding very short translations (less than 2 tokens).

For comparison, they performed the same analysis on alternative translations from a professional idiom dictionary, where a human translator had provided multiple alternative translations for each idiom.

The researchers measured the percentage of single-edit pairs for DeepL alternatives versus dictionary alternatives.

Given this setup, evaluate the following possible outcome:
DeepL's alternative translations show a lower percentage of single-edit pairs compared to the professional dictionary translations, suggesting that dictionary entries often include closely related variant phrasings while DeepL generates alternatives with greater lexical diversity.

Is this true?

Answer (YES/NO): NO